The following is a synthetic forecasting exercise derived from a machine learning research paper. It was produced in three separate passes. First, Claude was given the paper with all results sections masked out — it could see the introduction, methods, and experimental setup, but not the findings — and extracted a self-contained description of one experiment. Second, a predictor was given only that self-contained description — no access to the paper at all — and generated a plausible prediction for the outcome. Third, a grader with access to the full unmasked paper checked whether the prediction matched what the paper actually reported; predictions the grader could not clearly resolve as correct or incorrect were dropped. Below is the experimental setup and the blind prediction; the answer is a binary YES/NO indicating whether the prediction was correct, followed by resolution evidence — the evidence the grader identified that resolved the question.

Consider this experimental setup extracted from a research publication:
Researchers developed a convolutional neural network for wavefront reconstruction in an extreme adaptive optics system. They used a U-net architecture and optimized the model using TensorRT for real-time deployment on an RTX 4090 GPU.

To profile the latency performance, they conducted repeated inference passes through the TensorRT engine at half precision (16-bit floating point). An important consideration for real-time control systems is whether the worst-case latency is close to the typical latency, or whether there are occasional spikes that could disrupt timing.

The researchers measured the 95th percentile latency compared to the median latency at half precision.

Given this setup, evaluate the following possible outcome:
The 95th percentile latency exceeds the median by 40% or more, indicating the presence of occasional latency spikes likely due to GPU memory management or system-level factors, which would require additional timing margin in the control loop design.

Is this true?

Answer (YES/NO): NO